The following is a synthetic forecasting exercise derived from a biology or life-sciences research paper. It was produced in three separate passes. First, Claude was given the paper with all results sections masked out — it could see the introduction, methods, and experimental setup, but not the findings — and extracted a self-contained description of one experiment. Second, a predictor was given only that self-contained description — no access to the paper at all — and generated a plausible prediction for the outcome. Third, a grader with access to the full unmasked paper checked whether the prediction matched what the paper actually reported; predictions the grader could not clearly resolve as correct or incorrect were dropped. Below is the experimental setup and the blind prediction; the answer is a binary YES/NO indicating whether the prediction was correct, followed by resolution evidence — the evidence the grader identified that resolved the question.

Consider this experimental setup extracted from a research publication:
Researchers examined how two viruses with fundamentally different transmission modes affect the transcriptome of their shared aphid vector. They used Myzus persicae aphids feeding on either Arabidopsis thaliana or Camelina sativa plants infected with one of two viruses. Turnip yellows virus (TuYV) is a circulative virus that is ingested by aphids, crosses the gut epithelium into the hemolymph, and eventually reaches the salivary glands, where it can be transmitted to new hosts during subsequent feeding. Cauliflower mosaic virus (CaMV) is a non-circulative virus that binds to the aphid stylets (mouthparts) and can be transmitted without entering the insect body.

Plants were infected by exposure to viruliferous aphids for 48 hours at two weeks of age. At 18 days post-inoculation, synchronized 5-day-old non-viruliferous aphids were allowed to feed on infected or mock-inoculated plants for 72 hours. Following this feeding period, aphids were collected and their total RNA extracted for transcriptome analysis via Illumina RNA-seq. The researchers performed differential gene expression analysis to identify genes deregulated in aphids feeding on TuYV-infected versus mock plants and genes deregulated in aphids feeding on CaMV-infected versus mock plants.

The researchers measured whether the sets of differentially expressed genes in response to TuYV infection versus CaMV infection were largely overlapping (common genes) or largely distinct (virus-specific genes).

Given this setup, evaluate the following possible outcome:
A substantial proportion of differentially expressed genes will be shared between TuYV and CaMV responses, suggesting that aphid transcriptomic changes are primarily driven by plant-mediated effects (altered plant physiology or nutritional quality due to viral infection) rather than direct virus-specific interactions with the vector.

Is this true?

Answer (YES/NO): YES